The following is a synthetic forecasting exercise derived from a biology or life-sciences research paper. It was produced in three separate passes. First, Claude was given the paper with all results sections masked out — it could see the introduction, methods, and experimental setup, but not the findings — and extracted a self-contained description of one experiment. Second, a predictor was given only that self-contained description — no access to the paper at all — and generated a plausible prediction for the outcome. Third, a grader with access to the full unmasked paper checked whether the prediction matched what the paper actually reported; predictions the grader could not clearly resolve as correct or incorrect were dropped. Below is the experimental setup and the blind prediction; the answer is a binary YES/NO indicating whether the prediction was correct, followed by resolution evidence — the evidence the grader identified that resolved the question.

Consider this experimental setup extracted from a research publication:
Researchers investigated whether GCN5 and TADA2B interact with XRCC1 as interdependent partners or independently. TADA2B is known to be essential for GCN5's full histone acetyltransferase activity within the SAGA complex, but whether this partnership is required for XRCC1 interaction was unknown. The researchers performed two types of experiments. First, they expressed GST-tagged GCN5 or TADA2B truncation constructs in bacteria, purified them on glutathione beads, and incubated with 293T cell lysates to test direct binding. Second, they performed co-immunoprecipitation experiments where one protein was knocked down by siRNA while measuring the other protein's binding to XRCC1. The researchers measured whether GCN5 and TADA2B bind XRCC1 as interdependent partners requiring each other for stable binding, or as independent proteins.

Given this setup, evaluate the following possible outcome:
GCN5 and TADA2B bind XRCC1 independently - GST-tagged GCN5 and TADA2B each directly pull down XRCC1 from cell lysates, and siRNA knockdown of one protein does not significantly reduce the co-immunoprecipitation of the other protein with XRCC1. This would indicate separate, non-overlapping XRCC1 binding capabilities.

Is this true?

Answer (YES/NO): YES